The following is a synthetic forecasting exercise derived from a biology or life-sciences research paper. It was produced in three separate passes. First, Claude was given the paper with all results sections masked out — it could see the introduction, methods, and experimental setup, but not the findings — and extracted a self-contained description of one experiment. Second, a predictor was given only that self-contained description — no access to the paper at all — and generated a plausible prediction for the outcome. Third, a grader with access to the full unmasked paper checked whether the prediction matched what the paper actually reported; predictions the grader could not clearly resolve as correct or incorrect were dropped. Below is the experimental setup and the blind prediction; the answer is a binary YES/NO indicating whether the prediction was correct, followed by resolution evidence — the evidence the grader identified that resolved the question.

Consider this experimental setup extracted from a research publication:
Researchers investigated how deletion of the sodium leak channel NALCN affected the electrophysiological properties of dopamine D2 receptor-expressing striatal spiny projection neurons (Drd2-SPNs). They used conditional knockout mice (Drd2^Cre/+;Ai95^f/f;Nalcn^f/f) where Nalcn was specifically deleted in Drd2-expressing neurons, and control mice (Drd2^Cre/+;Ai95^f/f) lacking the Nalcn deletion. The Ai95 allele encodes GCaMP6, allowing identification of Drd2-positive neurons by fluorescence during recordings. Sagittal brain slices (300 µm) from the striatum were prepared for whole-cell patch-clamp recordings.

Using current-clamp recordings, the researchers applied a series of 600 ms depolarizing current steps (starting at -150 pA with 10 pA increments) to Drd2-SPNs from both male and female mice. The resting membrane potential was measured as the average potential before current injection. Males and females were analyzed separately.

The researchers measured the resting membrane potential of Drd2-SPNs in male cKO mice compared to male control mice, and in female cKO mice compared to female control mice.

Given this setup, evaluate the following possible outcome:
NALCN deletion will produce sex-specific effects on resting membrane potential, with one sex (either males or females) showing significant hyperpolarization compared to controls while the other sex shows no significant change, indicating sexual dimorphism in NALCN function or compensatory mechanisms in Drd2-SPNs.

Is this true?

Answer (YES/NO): NO